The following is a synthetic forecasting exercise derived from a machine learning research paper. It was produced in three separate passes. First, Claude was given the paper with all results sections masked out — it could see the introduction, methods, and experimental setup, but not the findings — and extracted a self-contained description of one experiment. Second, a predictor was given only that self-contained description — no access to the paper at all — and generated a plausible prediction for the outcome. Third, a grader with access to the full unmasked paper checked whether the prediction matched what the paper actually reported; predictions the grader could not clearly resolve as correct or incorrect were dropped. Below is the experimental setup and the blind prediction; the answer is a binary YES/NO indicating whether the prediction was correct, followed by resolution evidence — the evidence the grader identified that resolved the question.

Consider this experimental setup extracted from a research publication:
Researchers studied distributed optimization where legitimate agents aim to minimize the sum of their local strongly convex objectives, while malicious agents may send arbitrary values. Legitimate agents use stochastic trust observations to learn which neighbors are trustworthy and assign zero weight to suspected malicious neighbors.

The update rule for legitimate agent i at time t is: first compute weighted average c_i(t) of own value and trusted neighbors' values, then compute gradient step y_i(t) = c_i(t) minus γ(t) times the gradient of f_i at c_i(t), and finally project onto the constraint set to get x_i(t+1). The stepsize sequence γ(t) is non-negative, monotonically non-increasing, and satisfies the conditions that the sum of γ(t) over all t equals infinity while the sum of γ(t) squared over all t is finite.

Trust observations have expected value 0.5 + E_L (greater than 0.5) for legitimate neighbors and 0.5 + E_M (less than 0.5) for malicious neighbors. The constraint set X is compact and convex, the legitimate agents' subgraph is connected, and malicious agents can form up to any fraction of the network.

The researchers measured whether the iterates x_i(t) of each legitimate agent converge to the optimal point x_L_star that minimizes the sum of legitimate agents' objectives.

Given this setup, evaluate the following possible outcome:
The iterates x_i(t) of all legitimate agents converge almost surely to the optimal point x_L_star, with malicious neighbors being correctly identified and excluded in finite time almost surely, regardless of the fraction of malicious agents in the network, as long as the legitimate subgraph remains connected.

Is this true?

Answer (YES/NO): YES